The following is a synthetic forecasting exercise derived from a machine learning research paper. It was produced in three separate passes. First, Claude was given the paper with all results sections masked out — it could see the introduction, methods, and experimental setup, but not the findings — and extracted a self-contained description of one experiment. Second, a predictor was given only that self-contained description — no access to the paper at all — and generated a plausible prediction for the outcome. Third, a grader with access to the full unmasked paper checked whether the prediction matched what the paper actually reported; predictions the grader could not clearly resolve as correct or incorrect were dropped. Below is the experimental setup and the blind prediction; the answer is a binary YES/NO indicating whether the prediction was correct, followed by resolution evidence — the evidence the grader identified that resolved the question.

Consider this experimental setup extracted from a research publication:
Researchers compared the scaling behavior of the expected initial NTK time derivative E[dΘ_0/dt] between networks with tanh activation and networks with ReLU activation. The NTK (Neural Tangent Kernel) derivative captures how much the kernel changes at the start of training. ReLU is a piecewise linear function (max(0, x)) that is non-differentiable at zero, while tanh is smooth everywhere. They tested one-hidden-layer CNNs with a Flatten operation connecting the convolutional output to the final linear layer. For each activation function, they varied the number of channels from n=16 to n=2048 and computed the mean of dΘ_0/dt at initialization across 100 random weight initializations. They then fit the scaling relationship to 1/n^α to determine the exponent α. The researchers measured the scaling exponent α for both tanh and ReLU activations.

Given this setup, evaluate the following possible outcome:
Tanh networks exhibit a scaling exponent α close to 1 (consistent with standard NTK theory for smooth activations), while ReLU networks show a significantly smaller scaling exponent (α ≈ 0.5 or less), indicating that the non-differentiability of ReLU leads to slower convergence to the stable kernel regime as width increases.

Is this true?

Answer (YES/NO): NO